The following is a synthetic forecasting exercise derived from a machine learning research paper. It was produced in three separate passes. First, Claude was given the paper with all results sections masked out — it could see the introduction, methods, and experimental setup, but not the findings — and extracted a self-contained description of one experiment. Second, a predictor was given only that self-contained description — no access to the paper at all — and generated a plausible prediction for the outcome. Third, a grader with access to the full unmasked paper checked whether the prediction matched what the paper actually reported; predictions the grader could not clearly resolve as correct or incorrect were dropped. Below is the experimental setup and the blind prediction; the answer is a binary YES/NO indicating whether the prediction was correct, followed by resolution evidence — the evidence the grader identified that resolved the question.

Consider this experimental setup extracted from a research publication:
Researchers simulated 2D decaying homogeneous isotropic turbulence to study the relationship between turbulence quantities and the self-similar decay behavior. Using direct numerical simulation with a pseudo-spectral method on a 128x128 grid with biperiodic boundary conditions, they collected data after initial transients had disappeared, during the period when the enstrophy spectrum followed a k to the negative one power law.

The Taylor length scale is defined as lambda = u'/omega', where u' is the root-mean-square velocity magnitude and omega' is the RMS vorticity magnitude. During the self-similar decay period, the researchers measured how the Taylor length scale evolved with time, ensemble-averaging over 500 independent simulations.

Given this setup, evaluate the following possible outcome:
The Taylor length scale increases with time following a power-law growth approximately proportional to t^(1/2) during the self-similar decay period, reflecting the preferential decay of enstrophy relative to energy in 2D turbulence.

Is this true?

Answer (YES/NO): NO